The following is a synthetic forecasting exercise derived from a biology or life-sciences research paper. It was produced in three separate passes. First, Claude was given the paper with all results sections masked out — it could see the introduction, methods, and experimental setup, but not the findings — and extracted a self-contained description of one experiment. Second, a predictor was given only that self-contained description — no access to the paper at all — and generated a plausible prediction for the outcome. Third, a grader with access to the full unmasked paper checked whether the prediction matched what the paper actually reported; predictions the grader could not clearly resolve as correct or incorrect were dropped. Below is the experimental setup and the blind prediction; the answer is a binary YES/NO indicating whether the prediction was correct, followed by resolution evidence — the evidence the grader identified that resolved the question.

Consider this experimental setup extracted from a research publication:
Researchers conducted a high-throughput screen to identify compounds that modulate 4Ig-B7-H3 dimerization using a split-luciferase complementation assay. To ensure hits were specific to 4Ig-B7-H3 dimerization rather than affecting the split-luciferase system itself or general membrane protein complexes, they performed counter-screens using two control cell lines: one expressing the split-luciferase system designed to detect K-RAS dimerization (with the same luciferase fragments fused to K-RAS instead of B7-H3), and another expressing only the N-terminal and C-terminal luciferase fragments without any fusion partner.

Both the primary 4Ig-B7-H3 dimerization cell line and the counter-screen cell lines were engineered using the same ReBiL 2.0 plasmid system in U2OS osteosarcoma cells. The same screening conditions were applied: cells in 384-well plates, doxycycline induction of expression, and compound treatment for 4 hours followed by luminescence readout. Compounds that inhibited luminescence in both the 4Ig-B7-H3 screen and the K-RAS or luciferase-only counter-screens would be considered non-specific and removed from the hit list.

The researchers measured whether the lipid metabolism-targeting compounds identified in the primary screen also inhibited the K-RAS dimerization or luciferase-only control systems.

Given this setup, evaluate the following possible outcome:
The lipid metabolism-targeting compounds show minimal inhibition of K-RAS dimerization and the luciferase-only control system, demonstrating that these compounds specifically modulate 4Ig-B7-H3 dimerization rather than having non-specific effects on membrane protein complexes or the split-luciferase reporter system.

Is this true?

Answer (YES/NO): YES